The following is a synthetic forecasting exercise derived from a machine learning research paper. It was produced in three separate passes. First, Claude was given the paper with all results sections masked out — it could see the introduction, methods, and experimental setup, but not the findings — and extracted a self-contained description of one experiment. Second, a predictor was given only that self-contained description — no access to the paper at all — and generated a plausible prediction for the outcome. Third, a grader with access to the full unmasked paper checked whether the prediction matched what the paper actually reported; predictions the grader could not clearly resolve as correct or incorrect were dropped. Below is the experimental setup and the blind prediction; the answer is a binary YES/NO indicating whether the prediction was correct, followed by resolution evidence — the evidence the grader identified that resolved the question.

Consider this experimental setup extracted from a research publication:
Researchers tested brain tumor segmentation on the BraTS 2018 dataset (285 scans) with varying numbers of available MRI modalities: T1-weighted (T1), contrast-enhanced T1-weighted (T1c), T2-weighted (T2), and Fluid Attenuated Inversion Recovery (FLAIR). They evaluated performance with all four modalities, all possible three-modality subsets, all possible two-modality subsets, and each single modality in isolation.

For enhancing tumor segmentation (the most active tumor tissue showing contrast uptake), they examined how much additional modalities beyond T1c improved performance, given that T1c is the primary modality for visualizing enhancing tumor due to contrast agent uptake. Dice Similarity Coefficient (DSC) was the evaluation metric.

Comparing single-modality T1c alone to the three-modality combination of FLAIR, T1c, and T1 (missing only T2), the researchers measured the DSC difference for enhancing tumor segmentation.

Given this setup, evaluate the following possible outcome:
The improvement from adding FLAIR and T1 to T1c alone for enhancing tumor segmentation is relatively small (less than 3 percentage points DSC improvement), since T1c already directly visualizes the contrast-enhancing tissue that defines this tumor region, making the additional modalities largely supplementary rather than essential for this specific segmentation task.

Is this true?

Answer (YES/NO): YES